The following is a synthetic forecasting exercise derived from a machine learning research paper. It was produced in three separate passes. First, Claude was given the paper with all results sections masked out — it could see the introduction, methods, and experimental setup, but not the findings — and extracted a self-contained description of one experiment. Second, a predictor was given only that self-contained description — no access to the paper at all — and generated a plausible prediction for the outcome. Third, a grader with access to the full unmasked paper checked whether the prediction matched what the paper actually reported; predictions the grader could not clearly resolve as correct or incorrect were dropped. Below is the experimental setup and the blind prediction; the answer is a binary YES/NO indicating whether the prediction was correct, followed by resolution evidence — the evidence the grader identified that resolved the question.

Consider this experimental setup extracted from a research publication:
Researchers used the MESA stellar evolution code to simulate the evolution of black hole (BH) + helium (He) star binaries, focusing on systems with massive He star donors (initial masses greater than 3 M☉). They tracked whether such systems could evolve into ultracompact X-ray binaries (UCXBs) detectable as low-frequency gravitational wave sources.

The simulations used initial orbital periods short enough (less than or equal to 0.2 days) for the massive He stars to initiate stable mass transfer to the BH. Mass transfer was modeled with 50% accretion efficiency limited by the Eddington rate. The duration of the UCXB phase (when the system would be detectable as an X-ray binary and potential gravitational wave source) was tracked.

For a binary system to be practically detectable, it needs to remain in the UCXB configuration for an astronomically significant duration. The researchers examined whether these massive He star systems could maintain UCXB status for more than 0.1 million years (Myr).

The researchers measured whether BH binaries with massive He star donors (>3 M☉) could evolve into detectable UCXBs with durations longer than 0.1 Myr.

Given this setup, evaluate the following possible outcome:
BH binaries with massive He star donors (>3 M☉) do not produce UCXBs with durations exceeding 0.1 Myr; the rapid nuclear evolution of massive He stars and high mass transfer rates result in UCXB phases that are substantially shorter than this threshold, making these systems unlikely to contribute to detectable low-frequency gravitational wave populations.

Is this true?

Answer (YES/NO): YES